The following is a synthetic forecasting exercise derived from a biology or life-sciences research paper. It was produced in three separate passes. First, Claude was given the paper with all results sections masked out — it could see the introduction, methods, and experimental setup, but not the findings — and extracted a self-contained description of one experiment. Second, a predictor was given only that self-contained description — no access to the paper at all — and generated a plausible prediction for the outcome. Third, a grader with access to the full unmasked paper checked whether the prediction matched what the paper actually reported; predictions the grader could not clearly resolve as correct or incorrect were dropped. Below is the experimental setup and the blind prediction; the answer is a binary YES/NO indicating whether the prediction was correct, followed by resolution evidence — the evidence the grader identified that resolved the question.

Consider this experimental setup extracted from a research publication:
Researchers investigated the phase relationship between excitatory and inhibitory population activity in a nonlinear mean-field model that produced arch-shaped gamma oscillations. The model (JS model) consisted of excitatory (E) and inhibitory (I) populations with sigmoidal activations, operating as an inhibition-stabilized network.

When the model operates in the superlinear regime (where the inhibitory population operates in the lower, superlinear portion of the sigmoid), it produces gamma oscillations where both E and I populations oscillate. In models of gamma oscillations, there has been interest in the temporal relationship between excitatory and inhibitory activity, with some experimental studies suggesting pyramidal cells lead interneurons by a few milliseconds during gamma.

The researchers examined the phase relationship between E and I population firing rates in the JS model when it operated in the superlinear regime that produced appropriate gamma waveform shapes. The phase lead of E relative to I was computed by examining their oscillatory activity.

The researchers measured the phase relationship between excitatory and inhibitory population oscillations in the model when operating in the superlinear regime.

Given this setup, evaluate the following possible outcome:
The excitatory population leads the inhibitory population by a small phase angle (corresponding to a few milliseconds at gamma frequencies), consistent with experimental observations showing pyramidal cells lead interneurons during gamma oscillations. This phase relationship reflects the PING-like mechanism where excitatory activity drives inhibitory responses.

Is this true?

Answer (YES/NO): YES